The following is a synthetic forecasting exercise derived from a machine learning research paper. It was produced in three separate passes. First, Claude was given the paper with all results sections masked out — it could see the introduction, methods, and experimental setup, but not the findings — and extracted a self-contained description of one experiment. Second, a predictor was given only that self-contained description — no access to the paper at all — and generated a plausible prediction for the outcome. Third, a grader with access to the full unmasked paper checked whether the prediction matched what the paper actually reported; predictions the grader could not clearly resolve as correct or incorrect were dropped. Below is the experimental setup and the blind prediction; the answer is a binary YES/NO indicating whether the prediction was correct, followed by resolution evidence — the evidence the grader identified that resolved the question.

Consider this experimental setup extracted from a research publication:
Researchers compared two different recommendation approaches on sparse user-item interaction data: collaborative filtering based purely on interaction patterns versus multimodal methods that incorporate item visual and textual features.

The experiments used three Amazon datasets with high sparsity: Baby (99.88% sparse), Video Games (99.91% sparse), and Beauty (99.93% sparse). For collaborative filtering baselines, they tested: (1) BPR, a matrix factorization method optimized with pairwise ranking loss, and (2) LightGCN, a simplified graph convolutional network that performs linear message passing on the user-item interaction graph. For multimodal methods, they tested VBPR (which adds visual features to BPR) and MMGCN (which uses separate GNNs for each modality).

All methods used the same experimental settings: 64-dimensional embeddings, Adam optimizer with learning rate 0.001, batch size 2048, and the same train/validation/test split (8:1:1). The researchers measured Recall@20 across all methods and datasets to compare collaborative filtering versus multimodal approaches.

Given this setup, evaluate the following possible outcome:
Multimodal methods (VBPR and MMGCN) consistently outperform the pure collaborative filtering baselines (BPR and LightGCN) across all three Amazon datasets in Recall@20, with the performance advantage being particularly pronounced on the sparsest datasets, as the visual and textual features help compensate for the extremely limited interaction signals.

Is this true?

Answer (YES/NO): NO